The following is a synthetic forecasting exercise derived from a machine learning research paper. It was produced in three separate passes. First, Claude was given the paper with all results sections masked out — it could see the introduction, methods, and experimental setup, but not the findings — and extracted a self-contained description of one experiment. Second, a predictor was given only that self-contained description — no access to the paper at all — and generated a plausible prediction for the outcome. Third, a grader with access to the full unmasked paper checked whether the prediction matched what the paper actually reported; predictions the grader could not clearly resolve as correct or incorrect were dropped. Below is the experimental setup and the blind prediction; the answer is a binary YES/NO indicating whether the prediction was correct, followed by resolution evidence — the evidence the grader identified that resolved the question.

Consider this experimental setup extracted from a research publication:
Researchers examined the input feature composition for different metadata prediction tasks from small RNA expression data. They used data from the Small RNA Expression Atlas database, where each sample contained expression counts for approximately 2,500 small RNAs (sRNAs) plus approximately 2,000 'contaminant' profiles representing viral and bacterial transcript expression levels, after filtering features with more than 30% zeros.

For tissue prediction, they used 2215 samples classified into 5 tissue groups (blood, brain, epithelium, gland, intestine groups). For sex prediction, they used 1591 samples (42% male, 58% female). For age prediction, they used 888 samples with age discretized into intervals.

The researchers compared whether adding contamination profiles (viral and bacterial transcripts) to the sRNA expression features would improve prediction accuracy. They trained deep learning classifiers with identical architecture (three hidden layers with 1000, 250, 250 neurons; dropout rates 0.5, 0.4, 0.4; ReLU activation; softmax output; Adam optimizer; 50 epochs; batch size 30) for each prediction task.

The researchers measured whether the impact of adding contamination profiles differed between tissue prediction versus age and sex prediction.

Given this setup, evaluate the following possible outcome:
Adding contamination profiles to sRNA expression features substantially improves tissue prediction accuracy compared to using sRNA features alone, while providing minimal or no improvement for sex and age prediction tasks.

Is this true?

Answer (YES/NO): NO